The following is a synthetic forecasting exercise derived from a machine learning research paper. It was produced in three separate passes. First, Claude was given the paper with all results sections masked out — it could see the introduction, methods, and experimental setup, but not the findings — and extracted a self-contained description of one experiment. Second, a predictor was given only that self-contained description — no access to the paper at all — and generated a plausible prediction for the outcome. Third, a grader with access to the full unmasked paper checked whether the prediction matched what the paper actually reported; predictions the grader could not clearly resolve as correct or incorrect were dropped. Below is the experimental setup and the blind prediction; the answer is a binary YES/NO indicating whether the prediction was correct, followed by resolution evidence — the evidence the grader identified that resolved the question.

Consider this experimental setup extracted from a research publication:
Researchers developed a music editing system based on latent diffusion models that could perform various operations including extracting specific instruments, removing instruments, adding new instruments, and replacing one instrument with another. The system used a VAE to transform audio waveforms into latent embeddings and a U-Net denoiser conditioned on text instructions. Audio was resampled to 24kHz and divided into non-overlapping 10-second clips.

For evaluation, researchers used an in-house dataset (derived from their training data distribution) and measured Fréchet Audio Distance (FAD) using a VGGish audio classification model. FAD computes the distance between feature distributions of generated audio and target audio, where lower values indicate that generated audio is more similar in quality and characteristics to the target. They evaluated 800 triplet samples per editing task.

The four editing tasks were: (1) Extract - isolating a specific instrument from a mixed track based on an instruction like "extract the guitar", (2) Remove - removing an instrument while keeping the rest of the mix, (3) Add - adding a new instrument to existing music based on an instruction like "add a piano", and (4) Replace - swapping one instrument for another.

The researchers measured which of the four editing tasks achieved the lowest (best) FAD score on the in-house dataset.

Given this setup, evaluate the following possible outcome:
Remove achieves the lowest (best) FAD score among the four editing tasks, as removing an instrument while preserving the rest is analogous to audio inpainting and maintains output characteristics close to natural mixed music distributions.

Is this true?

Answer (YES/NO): NO